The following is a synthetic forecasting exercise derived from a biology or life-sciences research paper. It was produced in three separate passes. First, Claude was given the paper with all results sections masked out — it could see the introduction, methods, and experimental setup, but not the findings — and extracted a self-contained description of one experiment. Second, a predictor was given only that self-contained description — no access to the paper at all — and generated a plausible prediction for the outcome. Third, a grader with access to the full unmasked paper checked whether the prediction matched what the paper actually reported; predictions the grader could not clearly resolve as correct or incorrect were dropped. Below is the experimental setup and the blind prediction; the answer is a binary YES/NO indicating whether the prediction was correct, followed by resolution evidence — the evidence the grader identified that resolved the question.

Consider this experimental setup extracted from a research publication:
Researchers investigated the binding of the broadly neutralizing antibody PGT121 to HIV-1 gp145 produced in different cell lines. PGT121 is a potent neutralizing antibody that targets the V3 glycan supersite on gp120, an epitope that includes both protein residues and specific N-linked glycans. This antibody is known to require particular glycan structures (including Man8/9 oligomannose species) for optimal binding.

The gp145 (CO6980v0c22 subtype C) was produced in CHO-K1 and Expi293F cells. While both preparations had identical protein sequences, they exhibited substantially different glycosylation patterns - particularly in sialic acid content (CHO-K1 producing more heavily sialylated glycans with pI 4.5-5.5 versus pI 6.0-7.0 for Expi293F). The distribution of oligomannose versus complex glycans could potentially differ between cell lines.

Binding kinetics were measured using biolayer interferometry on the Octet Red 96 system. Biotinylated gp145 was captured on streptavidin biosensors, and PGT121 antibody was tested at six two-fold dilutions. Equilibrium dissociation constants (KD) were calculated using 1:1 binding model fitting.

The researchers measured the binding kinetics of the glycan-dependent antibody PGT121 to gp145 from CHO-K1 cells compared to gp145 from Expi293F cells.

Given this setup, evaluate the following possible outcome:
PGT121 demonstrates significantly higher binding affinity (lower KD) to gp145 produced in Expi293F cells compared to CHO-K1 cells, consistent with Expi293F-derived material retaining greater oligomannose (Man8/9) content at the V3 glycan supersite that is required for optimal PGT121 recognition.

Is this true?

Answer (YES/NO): NO